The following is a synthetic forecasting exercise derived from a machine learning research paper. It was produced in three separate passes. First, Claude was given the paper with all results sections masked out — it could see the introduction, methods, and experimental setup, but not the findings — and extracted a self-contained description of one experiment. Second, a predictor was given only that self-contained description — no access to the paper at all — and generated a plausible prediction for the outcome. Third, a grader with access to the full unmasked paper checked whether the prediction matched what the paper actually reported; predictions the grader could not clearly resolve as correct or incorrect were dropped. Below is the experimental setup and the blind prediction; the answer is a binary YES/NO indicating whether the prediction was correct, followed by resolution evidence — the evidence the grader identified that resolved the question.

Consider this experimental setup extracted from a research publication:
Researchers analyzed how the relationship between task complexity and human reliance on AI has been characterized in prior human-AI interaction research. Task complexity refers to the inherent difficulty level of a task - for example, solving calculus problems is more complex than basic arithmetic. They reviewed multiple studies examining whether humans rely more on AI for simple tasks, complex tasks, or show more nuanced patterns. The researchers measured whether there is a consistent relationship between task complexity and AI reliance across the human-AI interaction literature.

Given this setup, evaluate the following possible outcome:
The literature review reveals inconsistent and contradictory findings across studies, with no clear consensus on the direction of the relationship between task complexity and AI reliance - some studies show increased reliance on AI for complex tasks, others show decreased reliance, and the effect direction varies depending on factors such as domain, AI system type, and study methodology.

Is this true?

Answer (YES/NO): YES